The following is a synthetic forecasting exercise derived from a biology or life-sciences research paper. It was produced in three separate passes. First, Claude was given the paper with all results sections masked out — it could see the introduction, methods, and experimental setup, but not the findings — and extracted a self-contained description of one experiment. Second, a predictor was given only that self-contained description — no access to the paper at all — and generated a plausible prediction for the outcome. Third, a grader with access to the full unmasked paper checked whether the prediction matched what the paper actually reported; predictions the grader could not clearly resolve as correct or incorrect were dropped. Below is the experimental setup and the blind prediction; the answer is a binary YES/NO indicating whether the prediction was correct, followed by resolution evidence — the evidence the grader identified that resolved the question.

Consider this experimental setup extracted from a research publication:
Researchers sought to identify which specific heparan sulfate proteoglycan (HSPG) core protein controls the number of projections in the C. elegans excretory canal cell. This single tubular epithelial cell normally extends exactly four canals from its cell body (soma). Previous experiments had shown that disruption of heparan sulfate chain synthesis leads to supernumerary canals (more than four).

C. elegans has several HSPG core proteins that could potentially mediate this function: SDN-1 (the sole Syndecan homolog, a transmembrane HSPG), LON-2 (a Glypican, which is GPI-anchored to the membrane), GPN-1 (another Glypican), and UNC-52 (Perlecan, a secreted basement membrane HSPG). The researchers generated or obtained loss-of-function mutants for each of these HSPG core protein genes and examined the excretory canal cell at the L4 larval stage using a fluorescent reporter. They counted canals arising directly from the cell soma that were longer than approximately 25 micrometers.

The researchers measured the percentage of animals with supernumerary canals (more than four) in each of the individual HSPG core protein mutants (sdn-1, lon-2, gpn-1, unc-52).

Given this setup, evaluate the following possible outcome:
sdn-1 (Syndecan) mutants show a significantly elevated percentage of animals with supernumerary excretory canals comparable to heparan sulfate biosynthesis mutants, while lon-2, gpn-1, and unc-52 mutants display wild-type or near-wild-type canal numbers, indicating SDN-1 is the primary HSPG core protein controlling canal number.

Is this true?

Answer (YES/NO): YES